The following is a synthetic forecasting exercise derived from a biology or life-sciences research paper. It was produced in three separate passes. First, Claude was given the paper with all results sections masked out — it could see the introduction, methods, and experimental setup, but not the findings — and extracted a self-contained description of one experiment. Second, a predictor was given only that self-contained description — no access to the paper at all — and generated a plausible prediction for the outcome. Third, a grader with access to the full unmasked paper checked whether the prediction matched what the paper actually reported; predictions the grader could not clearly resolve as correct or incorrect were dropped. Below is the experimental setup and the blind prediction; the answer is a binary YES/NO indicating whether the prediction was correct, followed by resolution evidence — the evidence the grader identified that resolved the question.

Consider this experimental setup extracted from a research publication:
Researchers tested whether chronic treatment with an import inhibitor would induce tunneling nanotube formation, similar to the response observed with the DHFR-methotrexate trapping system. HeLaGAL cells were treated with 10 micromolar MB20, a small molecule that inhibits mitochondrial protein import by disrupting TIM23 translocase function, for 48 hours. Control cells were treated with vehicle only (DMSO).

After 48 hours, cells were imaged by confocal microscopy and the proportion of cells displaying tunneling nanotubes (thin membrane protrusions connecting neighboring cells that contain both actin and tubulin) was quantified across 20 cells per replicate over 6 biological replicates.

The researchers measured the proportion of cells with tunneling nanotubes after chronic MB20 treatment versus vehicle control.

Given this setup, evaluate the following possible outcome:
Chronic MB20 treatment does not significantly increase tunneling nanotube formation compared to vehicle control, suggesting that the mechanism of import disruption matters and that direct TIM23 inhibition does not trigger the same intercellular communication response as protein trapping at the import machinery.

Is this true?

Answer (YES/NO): NO